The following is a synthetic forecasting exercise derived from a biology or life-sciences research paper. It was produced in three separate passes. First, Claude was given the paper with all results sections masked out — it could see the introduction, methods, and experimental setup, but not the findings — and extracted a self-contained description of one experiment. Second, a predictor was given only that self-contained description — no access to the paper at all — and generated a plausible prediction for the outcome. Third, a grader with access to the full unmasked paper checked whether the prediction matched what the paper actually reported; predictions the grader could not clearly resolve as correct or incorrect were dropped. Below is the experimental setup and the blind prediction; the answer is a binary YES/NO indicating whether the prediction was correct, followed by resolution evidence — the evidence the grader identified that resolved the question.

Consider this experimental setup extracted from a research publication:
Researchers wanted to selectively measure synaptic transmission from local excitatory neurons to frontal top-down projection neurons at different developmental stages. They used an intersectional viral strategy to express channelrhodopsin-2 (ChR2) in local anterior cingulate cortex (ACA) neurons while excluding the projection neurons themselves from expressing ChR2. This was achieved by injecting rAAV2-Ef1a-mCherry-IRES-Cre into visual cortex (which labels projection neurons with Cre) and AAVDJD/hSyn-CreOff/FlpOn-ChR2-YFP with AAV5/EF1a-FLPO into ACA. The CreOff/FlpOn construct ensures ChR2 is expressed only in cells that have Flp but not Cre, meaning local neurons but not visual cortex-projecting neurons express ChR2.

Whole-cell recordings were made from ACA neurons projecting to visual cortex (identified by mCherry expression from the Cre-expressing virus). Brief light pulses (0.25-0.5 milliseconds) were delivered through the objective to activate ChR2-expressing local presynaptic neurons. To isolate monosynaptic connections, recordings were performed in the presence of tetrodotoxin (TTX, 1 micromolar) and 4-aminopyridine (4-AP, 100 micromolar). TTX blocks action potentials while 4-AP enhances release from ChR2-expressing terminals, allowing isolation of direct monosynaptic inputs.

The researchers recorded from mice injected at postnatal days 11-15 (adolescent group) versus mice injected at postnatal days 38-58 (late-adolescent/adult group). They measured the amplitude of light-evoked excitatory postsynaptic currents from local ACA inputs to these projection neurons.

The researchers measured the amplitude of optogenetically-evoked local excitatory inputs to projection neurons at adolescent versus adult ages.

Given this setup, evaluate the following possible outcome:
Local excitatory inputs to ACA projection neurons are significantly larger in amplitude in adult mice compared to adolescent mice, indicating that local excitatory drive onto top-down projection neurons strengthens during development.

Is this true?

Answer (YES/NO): NO